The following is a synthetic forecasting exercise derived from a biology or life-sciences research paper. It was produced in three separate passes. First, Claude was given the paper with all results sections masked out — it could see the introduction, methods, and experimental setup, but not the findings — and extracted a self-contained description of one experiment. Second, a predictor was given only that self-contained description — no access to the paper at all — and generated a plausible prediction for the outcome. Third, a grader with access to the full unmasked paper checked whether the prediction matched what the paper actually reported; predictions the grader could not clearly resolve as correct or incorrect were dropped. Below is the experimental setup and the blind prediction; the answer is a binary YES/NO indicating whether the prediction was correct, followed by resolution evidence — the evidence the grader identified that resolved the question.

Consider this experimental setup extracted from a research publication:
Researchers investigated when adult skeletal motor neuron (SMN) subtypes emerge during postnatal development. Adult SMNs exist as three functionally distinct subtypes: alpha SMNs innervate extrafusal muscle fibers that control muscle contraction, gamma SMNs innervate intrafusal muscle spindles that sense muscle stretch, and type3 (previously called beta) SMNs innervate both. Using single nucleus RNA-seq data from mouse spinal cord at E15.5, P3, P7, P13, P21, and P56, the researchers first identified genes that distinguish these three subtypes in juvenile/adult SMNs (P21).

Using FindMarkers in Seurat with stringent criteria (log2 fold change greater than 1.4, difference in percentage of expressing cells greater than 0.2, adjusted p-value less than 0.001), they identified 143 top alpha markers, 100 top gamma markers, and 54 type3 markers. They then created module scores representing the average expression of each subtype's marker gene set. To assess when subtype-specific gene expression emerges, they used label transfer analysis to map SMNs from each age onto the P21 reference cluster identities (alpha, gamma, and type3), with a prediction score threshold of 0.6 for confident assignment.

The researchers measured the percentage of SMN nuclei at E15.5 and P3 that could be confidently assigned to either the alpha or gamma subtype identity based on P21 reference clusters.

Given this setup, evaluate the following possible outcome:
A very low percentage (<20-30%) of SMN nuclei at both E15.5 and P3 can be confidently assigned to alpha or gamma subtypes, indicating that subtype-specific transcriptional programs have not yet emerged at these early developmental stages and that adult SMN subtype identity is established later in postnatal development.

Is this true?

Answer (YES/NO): NO